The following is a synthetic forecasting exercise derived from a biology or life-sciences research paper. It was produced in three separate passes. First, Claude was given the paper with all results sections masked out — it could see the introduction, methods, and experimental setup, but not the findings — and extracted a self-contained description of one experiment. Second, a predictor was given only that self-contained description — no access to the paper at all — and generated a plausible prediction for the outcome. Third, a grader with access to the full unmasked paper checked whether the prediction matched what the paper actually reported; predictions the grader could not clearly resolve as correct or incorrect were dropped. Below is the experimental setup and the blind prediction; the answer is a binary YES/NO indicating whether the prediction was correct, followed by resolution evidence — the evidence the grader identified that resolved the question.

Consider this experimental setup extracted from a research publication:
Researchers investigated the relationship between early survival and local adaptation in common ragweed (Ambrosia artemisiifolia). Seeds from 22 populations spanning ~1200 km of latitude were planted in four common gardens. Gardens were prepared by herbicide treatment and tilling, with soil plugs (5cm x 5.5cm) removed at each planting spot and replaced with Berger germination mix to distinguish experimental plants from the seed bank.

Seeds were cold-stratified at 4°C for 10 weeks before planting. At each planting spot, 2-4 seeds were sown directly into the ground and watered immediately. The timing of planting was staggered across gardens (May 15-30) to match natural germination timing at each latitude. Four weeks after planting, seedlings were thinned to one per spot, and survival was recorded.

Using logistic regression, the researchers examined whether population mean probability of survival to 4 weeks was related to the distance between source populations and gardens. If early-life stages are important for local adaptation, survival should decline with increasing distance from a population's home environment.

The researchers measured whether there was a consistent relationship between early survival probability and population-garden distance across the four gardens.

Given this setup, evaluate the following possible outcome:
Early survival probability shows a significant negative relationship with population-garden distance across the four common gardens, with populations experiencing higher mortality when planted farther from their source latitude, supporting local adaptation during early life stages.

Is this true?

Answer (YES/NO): NO